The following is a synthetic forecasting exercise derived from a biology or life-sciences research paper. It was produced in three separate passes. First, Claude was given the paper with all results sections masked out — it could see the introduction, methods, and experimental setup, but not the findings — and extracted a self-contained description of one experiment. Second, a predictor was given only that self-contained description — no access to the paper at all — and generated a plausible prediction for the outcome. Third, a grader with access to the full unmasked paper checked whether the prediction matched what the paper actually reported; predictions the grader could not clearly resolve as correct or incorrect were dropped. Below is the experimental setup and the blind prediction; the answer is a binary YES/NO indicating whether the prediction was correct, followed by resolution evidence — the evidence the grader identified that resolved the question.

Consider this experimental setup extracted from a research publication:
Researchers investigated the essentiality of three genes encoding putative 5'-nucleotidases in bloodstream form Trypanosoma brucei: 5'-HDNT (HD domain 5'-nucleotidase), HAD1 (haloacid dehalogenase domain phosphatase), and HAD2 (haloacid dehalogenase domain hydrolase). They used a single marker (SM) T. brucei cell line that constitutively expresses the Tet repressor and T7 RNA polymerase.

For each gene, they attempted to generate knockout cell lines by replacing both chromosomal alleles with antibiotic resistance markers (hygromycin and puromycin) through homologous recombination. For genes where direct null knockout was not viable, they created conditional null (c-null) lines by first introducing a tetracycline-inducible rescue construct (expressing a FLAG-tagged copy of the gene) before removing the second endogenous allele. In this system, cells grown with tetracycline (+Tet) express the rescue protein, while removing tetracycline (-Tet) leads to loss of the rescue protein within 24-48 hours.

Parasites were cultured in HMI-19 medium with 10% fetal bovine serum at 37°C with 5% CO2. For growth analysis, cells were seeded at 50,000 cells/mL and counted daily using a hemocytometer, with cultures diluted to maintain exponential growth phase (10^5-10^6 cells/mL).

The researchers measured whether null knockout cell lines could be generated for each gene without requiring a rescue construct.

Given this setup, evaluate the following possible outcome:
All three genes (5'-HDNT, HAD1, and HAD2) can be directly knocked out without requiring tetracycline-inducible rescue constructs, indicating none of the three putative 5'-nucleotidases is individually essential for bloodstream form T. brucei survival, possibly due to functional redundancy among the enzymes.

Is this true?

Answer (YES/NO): NO